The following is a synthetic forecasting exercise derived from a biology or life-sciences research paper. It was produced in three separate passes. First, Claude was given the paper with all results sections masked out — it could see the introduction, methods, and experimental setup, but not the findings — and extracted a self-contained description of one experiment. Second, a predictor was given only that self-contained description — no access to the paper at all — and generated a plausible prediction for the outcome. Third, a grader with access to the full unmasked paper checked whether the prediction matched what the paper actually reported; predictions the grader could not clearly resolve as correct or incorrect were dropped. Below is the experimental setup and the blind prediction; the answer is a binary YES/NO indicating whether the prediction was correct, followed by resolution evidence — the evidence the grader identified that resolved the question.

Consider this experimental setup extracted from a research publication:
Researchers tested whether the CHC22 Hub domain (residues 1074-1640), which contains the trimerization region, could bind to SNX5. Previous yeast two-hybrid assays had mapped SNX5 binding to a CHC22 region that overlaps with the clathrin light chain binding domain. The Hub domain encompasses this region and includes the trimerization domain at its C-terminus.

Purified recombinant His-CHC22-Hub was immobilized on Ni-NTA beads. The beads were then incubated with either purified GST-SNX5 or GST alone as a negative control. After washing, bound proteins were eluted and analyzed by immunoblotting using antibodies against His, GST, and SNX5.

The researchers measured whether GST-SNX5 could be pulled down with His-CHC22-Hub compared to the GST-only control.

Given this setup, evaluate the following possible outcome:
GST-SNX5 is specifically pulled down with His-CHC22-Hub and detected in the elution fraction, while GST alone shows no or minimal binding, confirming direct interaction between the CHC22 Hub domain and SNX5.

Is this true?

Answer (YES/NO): YES